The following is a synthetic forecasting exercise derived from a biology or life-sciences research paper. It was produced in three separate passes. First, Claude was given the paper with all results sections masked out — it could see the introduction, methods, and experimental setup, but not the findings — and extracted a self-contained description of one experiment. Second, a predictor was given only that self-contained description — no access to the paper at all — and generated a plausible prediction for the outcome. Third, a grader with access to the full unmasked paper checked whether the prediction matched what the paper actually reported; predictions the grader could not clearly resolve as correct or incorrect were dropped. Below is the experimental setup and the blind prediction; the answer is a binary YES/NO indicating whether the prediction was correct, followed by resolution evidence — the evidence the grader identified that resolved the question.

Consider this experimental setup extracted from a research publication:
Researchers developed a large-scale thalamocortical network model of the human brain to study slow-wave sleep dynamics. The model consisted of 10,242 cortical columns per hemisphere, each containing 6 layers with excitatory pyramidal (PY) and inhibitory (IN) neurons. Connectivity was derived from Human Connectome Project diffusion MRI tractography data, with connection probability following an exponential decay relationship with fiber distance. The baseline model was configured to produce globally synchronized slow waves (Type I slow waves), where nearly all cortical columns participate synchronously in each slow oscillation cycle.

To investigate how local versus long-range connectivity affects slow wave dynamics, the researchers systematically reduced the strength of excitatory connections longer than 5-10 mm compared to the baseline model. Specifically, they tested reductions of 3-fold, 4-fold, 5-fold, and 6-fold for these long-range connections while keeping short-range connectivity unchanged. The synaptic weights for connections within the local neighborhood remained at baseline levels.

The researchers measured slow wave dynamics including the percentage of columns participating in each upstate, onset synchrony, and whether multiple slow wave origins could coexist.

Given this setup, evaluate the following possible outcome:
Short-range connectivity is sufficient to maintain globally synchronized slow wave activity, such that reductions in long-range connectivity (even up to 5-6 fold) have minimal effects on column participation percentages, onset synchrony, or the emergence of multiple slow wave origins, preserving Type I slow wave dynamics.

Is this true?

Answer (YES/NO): NO